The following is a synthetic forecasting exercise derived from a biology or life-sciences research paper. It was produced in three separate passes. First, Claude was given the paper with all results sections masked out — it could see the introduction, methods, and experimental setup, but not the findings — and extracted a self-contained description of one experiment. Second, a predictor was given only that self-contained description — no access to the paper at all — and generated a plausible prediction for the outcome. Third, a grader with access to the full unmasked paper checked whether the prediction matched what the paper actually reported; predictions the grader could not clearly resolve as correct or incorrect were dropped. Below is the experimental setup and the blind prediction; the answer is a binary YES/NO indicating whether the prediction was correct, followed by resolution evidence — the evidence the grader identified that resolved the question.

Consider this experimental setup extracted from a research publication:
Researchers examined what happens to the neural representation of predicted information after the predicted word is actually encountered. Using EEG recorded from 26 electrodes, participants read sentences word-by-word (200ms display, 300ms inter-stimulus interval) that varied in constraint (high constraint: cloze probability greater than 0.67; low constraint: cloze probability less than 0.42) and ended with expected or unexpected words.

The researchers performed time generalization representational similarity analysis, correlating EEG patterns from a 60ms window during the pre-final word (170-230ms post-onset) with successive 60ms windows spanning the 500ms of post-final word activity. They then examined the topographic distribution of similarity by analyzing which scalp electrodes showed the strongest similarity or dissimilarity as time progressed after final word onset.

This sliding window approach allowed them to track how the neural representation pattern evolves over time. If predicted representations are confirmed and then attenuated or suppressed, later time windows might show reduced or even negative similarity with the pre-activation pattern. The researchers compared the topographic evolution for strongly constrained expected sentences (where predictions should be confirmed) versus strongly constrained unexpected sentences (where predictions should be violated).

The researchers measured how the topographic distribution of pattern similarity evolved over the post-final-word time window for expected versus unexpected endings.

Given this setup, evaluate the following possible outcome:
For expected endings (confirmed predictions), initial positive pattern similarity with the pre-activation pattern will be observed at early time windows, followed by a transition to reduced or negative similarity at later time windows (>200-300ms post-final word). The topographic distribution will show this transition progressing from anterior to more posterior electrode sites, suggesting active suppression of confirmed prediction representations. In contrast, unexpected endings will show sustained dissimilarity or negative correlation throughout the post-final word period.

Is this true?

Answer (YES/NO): NO